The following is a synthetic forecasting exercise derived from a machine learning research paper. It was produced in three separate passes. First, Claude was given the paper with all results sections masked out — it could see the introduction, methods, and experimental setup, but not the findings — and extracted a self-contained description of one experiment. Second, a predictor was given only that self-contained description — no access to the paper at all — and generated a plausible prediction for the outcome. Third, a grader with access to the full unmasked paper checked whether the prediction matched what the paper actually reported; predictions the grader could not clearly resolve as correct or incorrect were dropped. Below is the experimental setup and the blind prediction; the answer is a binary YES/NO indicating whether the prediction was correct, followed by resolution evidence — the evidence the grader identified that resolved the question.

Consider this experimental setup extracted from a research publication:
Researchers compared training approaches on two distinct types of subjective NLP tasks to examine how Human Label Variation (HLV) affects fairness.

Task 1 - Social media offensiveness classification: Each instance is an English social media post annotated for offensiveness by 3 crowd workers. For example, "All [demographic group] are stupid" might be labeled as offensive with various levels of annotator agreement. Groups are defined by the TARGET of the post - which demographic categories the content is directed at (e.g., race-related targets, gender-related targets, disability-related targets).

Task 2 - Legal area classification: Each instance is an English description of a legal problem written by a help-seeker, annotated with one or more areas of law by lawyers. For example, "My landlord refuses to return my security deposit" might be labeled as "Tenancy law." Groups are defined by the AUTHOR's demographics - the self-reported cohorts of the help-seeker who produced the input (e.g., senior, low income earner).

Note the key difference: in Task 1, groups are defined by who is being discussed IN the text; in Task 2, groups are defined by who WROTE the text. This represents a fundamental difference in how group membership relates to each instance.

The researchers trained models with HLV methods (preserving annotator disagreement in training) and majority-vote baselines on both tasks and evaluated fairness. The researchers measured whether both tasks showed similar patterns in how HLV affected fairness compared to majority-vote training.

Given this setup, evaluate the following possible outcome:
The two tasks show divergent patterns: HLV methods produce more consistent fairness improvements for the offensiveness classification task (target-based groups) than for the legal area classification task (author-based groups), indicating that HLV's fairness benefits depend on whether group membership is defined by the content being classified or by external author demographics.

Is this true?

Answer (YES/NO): NO